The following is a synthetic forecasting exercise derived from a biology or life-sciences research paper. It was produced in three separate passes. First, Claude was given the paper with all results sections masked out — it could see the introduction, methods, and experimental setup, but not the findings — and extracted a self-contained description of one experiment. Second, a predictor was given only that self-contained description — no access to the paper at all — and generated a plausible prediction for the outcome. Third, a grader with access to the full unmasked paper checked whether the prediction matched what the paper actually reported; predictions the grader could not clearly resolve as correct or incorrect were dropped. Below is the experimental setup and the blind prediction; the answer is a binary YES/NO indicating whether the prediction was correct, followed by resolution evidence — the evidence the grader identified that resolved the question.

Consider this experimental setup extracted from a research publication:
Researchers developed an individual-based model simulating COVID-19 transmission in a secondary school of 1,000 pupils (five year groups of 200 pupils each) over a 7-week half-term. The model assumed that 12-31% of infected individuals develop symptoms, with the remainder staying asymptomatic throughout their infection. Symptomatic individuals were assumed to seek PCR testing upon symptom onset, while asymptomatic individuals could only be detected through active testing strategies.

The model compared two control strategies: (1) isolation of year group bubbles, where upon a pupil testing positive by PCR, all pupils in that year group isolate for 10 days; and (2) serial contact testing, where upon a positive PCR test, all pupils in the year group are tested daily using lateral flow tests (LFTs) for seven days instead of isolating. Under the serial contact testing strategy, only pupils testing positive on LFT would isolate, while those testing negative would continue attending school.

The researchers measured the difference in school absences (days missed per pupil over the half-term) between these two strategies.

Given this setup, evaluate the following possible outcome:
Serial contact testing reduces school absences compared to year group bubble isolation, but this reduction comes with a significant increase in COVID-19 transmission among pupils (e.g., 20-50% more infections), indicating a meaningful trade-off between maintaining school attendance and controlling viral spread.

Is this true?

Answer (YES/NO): NO